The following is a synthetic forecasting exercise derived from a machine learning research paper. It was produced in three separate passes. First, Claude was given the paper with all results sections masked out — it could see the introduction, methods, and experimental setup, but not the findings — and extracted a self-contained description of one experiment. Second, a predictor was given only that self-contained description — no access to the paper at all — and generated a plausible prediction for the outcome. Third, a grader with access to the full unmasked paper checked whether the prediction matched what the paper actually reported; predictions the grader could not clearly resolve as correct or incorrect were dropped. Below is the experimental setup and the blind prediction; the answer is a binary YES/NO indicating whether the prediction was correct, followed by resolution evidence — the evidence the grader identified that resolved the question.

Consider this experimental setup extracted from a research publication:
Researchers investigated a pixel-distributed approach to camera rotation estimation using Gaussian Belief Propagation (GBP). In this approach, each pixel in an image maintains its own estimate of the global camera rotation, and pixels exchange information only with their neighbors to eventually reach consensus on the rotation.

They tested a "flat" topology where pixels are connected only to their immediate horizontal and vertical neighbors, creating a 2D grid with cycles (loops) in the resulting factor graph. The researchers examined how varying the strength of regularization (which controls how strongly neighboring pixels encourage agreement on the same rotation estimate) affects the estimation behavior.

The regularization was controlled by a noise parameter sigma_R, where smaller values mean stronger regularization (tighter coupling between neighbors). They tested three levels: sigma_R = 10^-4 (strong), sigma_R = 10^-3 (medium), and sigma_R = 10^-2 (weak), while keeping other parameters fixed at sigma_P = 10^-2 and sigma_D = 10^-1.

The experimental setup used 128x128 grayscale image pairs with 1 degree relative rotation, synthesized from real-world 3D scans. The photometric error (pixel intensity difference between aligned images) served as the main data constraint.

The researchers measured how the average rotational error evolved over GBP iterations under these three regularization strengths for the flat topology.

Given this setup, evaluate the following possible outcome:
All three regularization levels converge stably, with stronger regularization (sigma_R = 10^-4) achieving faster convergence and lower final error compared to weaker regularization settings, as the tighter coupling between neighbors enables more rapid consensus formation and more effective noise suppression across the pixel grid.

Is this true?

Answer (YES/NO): NO